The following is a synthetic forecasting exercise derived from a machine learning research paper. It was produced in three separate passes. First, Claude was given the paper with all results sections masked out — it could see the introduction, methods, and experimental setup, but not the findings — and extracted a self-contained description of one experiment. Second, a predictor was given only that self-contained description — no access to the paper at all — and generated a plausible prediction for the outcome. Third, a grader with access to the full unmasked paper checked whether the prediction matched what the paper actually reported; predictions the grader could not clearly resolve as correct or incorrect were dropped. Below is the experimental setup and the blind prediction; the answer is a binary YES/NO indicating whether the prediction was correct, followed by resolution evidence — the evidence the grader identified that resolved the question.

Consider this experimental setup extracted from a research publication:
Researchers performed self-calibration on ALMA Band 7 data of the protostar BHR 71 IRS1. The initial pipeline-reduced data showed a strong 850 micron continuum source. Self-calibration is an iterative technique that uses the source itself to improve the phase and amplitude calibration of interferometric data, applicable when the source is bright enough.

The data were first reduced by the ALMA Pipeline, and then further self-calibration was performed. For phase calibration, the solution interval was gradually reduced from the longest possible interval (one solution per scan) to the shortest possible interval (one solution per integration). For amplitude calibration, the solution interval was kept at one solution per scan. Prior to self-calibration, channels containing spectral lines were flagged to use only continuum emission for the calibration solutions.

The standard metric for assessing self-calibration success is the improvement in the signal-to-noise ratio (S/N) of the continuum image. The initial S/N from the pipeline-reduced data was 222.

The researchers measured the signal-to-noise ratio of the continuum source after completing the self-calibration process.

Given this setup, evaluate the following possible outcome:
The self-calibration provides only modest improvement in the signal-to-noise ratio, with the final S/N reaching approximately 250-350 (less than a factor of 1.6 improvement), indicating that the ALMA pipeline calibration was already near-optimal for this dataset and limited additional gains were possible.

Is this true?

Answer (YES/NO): NO